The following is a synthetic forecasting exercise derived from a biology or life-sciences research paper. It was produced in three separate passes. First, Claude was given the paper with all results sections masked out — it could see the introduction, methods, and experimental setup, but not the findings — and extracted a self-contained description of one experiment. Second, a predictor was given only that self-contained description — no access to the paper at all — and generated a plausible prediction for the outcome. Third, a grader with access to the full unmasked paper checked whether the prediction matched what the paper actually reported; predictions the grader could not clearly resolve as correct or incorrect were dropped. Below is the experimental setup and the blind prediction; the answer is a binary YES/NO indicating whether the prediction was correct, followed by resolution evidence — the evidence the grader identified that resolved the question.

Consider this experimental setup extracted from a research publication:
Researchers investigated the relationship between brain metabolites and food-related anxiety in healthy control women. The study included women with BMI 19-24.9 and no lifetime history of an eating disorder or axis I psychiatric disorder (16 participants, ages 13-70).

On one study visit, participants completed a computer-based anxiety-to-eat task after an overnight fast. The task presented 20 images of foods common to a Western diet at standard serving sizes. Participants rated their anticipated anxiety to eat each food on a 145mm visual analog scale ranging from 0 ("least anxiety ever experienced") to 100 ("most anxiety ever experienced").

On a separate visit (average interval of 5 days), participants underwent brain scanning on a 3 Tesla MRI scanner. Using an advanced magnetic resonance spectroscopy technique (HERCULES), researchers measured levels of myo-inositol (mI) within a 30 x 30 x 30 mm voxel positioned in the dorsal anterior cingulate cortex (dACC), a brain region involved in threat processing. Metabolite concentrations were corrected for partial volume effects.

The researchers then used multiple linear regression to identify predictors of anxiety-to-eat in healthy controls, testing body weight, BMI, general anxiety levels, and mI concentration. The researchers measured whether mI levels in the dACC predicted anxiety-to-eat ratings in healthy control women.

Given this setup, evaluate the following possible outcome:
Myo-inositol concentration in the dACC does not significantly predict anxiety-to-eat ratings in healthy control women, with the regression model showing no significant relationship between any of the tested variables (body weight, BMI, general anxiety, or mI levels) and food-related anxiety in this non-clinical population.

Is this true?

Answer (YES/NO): YES